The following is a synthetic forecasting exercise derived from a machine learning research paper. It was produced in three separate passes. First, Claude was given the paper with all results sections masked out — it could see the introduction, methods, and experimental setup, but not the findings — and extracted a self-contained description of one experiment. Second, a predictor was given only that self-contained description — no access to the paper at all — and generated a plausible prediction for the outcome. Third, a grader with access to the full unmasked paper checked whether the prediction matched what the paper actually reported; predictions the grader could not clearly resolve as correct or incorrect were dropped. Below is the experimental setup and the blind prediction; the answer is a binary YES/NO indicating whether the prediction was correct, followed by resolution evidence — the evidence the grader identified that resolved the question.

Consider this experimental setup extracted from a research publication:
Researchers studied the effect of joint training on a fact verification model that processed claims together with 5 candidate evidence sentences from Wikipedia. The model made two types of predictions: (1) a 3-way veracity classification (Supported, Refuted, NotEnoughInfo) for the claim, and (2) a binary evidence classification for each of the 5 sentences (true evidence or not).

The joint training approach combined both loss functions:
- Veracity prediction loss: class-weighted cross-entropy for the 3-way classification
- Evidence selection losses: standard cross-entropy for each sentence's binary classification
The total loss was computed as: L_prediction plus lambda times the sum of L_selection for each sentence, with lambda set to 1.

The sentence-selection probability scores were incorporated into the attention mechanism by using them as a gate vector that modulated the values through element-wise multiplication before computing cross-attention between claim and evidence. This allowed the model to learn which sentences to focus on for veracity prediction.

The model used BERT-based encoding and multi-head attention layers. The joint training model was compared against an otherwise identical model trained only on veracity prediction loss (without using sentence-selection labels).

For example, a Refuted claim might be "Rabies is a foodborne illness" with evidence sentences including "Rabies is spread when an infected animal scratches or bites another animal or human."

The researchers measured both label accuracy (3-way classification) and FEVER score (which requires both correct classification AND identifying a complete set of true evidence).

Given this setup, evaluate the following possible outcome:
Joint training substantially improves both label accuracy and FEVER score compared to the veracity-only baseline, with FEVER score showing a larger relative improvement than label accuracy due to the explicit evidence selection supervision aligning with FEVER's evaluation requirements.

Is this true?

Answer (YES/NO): NO